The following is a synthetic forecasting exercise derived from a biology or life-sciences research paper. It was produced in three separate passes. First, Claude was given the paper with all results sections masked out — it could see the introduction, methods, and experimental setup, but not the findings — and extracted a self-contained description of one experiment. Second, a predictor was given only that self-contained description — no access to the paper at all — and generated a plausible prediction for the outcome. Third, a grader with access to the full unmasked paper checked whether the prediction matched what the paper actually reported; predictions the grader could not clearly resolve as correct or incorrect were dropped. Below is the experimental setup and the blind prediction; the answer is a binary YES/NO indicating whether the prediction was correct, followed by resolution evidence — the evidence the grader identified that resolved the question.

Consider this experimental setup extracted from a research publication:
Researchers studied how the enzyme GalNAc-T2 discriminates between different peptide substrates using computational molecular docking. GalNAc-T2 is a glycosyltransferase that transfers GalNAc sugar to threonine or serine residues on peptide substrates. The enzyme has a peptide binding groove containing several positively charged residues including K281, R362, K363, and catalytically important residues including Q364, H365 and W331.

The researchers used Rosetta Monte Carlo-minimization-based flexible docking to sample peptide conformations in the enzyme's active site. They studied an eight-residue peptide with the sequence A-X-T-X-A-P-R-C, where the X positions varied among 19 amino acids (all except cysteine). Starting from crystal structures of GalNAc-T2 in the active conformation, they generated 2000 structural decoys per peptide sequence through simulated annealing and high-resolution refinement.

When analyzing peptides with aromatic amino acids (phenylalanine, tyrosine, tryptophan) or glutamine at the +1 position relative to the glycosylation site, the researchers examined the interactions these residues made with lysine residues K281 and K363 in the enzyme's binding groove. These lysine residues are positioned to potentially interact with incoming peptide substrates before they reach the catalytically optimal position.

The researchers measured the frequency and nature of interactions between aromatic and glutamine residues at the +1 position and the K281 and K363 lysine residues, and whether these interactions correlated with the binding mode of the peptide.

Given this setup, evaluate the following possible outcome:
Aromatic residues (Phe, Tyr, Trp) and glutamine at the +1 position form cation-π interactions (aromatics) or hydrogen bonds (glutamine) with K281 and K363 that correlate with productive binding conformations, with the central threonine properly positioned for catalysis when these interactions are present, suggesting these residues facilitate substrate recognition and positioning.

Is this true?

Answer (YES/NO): NO